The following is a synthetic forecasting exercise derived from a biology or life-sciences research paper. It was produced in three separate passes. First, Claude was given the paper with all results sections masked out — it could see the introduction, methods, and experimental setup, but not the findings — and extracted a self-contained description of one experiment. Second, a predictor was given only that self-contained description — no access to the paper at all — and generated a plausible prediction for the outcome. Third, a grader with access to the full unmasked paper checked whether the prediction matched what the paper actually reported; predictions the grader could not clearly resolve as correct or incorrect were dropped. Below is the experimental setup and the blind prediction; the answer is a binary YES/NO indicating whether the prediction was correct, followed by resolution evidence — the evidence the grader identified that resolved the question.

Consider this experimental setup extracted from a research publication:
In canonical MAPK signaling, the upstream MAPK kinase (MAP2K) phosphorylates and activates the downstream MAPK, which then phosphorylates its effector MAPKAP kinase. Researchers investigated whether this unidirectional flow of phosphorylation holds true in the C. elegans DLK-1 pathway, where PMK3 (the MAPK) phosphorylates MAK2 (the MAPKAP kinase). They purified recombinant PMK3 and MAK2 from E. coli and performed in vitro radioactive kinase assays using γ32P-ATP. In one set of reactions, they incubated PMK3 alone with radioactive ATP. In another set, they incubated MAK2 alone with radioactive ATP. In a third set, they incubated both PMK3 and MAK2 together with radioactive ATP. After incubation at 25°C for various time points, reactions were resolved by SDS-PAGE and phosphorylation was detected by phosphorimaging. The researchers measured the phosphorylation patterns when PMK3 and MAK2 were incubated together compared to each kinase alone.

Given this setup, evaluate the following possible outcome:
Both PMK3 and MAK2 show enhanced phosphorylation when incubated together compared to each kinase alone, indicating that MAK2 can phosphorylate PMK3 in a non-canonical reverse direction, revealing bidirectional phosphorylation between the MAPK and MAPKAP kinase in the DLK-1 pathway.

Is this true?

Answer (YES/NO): YES